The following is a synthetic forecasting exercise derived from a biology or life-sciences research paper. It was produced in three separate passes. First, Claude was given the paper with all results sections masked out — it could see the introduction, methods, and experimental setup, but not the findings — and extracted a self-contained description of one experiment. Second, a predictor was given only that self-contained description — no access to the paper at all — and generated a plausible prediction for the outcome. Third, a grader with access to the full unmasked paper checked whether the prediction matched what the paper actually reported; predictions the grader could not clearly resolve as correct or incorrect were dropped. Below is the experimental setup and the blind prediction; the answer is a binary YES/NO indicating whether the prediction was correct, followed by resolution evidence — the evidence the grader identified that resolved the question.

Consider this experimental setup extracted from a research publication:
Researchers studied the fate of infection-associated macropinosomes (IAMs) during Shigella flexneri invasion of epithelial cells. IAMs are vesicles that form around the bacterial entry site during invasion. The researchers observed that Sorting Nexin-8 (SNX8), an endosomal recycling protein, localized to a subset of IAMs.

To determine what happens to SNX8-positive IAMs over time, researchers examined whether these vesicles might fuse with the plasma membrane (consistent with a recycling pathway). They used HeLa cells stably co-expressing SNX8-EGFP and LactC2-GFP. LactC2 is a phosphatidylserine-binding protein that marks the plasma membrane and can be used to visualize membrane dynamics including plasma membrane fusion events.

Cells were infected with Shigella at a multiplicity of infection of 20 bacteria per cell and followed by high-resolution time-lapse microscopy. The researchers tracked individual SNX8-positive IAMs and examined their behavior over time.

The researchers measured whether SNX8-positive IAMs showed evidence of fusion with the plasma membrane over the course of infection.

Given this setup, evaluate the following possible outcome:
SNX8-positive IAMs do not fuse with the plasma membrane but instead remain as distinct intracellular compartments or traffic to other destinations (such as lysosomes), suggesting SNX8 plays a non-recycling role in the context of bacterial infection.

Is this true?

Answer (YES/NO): NO